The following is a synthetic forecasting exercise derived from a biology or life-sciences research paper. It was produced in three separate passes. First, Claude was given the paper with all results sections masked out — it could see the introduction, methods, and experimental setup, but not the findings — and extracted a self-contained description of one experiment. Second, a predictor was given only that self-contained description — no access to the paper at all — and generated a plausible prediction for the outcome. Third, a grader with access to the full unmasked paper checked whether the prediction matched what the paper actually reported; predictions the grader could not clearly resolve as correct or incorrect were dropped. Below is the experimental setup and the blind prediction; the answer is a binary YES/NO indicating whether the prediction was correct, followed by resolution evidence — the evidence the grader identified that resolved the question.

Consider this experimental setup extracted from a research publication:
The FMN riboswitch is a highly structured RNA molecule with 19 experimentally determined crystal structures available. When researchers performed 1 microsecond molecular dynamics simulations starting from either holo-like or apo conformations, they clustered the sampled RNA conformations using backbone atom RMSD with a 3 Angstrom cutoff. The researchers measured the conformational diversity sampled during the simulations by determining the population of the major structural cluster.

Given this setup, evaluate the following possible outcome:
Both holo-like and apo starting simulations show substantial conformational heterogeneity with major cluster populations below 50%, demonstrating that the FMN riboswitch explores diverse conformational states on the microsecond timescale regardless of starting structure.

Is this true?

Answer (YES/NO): NO